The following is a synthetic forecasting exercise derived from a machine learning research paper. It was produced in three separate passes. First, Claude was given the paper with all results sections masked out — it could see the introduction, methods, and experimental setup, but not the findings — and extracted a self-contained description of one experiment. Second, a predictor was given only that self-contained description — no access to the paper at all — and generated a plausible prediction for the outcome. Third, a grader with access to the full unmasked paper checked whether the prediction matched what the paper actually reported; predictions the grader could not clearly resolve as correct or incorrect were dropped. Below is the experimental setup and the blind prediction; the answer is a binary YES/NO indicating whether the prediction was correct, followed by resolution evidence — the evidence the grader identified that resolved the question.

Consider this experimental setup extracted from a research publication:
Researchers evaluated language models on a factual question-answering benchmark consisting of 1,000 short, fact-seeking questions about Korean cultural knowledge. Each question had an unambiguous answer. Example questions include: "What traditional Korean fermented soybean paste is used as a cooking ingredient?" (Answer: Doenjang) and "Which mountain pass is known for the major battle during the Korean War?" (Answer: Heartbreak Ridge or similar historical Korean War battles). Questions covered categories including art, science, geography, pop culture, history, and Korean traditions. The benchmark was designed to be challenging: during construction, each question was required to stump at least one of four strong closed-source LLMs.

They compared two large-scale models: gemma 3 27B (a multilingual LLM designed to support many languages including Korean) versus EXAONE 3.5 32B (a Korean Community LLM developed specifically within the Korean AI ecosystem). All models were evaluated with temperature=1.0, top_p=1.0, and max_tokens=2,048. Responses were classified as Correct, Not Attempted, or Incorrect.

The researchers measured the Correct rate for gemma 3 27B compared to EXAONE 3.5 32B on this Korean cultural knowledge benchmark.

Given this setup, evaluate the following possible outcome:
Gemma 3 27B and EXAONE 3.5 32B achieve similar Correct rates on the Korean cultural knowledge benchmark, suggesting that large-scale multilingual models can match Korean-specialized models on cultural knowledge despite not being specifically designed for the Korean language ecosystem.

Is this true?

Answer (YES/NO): YES